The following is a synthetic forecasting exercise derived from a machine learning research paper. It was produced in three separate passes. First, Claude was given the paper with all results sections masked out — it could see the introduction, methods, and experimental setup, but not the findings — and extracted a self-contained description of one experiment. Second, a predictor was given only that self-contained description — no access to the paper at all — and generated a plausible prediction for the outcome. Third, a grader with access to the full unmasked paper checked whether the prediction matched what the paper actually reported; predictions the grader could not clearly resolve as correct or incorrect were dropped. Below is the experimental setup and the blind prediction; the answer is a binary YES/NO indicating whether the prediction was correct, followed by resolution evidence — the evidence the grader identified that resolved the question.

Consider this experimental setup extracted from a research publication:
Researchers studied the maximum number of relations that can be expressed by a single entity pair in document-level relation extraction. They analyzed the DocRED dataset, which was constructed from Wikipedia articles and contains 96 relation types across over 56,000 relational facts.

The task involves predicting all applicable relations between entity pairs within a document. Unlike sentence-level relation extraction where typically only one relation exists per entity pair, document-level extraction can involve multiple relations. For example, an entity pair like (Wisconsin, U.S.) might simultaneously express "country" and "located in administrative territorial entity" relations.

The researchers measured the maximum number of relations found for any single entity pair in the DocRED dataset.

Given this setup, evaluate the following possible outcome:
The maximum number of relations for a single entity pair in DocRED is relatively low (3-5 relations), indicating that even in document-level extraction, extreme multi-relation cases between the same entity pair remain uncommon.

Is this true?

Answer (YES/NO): YES